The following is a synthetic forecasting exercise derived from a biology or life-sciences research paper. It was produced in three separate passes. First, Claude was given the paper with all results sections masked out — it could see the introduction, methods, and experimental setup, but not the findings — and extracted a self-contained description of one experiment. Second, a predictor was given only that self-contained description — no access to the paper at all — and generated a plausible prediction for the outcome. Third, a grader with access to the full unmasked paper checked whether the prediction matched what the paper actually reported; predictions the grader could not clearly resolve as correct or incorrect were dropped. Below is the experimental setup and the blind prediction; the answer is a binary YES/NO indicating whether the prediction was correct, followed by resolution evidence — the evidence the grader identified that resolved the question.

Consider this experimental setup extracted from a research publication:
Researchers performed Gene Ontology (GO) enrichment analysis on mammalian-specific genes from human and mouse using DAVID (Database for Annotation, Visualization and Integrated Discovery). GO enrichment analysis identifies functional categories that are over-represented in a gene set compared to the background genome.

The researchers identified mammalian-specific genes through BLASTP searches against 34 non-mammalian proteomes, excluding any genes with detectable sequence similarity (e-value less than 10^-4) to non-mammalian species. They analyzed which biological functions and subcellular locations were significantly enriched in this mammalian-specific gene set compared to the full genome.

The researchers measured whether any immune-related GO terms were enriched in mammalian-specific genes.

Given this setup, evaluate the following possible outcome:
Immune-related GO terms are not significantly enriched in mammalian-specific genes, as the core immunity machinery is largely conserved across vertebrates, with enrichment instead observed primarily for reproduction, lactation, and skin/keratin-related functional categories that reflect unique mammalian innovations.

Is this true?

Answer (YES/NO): NO